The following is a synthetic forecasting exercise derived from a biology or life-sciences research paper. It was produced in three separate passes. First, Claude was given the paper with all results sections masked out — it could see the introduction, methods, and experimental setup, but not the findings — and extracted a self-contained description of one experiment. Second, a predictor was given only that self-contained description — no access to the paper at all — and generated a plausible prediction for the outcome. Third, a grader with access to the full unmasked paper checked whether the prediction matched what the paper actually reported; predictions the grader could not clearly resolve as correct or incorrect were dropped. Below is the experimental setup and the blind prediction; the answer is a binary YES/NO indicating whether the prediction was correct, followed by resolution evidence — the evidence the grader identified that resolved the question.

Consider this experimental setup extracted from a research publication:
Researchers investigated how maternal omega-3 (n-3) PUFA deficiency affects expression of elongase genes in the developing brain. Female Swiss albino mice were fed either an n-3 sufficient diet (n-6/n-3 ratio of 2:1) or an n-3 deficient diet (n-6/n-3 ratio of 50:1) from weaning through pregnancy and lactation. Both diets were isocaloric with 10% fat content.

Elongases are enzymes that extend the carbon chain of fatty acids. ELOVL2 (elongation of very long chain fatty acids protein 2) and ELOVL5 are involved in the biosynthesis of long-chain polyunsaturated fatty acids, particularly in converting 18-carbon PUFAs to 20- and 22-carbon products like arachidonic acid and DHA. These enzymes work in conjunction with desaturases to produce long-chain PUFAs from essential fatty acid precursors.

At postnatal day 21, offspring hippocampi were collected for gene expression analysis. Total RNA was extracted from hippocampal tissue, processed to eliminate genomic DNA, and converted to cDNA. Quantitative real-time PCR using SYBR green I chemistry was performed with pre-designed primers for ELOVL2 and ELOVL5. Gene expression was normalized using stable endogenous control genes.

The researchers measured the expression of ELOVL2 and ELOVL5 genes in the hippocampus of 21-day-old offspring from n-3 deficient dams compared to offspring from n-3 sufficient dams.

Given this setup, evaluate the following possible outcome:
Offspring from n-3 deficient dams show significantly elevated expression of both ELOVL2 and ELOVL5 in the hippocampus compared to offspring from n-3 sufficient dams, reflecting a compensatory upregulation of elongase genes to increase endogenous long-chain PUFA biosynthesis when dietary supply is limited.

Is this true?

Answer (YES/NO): YES